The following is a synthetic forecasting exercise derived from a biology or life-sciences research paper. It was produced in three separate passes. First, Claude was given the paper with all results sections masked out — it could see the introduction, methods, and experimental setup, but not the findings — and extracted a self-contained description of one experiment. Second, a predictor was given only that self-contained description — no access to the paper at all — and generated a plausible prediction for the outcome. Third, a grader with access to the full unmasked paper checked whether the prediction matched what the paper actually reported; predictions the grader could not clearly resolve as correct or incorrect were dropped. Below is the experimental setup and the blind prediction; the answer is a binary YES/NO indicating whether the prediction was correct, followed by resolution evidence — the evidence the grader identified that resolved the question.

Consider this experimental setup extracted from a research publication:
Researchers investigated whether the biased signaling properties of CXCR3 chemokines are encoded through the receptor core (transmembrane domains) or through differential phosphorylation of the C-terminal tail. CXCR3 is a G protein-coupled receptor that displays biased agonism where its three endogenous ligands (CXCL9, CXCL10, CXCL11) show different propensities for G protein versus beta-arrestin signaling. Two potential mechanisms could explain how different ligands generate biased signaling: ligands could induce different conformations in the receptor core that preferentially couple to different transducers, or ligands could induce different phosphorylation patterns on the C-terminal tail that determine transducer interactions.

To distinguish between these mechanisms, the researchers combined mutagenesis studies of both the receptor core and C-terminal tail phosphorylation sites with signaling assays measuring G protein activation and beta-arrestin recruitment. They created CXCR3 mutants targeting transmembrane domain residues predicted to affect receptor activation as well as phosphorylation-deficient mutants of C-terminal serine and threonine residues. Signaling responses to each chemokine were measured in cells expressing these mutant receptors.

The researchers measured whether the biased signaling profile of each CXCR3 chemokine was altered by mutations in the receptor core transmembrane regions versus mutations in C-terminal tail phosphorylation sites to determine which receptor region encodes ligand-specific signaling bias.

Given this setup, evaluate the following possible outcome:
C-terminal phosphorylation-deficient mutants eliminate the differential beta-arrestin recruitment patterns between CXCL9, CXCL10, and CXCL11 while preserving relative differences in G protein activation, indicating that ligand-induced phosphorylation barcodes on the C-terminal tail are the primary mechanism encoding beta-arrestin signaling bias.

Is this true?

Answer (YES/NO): NO